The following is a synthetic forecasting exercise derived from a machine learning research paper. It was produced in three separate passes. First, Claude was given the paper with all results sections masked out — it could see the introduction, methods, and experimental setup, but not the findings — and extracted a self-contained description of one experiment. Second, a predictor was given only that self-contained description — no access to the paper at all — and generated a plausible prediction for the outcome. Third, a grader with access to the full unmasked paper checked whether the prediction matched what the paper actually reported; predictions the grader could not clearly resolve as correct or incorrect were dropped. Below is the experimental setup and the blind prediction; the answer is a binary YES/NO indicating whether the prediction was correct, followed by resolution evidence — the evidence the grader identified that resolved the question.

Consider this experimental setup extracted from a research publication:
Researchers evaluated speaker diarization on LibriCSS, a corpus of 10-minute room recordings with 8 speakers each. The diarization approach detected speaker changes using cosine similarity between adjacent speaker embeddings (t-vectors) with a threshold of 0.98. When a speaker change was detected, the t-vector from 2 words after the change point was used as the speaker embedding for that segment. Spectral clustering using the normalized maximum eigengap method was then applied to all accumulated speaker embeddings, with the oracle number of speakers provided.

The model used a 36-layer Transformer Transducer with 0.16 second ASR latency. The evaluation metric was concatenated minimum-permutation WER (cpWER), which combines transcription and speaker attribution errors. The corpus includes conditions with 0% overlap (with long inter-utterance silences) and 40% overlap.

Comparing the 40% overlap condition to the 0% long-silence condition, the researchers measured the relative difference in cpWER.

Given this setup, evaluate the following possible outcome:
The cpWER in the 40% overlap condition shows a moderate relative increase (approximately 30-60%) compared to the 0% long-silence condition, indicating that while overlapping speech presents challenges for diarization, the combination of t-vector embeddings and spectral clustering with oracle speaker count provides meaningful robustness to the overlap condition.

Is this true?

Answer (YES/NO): NO